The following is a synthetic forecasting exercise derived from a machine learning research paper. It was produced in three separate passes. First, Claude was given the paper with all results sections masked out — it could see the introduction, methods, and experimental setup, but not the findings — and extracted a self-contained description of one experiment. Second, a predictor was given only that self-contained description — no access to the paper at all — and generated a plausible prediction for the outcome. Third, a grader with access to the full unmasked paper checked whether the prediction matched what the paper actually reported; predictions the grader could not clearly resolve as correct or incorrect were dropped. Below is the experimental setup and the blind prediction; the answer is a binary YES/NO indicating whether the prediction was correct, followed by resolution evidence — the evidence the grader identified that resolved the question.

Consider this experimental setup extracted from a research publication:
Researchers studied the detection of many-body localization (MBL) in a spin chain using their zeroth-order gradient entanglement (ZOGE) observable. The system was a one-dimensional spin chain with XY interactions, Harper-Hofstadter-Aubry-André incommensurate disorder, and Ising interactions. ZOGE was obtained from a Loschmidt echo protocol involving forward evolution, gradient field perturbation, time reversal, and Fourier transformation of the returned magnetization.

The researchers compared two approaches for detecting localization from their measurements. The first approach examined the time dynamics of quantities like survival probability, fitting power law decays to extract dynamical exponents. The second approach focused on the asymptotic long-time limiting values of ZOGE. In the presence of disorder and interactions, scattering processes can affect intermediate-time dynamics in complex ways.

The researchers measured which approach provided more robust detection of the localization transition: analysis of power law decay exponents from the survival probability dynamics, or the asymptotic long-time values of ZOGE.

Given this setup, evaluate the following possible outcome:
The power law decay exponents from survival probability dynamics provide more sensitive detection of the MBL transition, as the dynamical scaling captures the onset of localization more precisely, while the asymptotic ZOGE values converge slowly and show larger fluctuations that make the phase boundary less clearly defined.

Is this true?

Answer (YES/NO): NO